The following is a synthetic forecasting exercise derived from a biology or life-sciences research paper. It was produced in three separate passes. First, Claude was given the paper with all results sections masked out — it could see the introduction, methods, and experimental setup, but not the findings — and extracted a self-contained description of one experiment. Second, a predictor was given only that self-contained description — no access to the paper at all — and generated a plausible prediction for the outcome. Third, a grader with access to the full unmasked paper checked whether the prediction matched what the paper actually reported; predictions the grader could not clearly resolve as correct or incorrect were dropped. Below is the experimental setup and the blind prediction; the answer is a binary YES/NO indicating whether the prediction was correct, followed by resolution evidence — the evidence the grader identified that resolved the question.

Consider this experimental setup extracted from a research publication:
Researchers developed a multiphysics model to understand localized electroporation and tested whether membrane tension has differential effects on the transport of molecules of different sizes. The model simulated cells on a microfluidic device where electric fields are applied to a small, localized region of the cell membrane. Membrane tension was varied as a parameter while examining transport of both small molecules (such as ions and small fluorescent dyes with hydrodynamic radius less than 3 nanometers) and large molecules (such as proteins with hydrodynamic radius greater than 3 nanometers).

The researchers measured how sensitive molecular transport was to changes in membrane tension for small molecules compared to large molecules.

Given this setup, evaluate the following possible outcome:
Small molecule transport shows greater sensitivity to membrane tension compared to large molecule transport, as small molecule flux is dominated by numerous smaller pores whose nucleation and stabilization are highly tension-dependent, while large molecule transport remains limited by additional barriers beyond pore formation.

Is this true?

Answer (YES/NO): NO